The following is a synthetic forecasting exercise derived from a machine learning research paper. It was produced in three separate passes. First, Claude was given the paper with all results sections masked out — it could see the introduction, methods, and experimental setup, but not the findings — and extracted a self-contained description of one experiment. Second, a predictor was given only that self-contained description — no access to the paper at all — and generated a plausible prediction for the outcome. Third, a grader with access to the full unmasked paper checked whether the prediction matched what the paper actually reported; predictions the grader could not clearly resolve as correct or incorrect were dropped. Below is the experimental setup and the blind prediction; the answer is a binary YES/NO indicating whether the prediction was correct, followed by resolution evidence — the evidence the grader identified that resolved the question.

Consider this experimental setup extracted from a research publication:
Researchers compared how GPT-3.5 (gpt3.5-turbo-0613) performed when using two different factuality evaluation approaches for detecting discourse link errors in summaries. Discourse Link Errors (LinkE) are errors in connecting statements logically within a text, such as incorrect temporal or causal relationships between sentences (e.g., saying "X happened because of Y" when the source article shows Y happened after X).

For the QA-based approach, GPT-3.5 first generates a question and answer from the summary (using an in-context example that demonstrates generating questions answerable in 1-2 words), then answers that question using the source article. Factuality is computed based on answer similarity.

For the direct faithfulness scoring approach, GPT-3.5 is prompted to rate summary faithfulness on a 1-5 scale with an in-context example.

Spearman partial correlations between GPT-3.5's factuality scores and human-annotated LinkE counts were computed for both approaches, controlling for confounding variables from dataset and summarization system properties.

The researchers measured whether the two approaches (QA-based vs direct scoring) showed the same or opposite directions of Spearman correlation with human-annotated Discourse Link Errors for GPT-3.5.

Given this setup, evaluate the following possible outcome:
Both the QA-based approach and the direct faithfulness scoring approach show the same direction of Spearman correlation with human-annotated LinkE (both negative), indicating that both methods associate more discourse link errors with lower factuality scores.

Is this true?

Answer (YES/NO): NO